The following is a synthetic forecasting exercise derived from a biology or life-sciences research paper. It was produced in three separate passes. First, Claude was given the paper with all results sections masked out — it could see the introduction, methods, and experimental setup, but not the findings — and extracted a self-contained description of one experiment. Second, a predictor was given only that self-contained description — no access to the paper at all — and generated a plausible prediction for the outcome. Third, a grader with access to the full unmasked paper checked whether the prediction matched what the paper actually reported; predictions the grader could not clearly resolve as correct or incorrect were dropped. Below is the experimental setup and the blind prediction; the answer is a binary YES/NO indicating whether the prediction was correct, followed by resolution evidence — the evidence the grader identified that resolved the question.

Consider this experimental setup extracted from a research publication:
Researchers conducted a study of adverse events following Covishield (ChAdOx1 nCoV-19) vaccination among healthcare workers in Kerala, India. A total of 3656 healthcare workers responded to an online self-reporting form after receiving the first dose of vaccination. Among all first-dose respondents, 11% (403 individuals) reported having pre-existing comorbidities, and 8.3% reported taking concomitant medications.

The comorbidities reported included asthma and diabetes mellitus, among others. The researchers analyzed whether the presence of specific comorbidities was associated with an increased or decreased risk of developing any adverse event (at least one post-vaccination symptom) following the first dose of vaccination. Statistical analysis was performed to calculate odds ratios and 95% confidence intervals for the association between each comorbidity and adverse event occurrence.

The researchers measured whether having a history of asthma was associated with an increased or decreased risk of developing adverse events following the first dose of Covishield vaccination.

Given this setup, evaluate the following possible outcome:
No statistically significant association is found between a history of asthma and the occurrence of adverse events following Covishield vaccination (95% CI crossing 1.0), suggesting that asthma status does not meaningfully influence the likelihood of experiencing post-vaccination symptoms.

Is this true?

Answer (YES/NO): NO